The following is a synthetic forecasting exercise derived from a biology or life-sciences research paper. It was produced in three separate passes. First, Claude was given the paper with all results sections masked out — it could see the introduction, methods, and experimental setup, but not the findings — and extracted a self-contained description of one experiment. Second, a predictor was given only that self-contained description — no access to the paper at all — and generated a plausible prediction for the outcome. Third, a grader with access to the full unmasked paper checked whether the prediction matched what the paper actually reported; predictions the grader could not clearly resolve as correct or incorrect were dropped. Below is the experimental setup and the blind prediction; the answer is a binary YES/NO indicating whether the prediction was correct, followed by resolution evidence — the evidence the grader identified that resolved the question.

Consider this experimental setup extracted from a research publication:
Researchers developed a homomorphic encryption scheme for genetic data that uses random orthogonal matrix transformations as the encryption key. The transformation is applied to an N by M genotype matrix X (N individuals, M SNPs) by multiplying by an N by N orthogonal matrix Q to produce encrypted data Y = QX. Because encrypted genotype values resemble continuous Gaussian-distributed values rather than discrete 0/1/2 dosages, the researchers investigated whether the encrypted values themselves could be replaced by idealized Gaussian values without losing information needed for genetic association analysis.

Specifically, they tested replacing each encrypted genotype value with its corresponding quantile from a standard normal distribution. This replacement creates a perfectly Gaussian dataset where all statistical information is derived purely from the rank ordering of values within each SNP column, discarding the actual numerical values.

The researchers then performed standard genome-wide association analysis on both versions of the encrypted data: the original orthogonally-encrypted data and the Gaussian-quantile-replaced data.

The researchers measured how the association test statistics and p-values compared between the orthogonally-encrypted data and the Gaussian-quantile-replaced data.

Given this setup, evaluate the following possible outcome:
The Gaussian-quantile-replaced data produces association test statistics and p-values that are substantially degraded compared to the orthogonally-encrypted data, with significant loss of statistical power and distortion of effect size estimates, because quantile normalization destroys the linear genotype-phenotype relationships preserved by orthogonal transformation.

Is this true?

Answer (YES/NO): NO